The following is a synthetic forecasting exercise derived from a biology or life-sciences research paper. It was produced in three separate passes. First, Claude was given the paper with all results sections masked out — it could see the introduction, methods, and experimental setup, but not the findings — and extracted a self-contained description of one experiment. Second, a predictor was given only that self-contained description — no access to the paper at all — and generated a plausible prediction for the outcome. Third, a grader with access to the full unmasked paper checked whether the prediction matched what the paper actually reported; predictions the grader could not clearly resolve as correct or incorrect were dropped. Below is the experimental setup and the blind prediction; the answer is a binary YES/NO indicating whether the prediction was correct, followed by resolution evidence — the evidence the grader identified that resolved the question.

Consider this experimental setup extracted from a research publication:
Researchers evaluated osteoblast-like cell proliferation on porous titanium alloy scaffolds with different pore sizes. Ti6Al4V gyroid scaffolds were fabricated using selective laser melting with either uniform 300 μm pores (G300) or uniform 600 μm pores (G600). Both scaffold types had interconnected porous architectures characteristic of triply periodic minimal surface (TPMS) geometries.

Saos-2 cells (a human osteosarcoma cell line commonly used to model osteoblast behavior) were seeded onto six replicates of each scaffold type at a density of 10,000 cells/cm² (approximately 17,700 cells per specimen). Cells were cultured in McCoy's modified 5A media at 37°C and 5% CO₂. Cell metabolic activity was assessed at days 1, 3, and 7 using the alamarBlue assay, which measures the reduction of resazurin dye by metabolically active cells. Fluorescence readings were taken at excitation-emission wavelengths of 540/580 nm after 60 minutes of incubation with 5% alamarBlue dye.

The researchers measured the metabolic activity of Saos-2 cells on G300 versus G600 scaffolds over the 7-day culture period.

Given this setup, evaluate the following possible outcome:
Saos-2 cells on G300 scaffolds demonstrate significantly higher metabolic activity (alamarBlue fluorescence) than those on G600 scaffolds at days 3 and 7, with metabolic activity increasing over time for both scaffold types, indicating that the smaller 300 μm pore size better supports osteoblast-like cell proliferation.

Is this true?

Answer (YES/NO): NO